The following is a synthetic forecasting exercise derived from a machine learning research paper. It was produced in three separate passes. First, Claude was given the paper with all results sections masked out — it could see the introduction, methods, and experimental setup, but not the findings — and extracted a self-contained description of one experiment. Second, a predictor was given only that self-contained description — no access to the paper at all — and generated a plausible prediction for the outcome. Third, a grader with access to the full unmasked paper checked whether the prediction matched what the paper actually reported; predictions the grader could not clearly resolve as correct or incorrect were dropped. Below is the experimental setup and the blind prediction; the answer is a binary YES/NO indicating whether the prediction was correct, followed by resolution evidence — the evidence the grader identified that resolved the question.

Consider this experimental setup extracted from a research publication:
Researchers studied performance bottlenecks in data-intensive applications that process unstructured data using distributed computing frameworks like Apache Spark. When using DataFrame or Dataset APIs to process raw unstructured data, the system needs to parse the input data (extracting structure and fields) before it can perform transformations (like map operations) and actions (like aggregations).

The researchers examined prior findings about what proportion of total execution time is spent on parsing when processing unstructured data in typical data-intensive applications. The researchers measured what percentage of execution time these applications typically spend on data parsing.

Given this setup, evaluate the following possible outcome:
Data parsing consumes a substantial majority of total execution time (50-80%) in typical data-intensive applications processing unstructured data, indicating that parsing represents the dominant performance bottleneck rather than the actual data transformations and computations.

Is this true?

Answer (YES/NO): NO